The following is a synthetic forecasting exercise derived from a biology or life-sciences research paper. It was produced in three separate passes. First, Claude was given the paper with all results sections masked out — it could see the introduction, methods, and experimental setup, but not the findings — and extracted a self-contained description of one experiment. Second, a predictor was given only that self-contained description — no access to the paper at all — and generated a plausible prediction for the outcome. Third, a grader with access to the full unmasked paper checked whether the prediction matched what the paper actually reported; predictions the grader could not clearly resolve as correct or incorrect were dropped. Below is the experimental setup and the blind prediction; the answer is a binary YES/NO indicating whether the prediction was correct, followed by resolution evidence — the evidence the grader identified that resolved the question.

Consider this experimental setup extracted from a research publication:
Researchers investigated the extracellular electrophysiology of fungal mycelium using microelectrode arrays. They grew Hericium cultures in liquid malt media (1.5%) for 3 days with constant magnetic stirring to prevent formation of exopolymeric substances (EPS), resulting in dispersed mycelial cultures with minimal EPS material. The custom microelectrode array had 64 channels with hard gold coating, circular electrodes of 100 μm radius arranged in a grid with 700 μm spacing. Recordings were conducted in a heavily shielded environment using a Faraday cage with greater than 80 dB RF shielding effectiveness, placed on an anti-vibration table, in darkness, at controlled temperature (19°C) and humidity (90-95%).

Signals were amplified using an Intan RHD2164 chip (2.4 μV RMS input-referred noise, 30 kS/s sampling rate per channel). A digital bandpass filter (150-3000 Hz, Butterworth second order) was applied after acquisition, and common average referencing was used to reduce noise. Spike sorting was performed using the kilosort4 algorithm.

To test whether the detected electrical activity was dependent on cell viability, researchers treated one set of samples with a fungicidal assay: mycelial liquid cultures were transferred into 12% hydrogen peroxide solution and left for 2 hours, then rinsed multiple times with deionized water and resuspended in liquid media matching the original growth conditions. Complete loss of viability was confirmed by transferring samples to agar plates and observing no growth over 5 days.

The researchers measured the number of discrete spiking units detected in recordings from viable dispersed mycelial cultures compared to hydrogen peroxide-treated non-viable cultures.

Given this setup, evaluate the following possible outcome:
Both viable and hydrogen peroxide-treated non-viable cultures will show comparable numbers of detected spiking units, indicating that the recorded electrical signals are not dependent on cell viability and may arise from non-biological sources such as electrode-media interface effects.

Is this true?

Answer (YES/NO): NO